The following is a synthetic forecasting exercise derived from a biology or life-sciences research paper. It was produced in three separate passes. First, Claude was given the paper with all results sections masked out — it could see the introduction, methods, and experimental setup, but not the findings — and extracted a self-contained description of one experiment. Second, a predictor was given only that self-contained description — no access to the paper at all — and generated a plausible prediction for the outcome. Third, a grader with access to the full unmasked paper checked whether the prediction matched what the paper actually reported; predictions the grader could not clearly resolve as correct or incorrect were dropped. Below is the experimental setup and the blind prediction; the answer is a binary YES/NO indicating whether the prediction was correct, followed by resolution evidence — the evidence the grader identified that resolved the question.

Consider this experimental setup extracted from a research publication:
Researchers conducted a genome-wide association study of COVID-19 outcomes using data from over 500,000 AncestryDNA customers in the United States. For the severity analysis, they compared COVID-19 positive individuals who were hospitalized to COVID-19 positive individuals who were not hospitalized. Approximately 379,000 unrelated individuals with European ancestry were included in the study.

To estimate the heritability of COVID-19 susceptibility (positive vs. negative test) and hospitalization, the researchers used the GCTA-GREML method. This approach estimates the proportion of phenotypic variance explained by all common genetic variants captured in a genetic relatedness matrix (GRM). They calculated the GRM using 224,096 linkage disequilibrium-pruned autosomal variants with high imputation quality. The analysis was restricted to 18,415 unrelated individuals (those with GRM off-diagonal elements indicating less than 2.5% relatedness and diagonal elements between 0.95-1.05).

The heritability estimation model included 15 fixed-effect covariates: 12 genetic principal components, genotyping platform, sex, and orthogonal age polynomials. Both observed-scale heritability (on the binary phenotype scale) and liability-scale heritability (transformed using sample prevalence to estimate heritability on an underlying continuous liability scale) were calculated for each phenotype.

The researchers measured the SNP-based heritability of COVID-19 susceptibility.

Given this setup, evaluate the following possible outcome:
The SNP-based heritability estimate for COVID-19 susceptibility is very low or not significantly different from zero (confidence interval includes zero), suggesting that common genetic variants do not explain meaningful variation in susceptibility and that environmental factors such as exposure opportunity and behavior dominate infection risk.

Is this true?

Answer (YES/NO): YES